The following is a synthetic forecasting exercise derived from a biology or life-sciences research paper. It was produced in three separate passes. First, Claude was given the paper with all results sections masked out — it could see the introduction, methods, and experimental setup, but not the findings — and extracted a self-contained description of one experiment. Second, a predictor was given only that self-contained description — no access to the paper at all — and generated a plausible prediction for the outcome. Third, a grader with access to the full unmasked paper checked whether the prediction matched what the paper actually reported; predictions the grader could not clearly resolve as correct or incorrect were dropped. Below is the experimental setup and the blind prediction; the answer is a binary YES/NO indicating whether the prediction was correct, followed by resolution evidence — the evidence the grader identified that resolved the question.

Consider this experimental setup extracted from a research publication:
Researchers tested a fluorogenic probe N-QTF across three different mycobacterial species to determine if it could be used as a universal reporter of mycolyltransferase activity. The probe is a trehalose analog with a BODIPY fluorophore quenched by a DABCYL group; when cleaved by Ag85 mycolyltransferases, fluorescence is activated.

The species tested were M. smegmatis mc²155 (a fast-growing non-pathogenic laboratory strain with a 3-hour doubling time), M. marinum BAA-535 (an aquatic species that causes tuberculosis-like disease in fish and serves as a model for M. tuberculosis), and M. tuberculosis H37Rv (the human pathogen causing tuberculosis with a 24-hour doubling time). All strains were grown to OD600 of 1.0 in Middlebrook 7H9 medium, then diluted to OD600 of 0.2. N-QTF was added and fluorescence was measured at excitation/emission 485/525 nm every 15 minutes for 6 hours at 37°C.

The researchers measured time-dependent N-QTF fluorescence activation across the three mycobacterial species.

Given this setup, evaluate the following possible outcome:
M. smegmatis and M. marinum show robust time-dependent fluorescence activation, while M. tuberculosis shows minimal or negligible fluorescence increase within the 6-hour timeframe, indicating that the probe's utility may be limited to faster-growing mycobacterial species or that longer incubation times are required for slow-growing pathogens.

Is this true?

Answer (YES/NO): NO